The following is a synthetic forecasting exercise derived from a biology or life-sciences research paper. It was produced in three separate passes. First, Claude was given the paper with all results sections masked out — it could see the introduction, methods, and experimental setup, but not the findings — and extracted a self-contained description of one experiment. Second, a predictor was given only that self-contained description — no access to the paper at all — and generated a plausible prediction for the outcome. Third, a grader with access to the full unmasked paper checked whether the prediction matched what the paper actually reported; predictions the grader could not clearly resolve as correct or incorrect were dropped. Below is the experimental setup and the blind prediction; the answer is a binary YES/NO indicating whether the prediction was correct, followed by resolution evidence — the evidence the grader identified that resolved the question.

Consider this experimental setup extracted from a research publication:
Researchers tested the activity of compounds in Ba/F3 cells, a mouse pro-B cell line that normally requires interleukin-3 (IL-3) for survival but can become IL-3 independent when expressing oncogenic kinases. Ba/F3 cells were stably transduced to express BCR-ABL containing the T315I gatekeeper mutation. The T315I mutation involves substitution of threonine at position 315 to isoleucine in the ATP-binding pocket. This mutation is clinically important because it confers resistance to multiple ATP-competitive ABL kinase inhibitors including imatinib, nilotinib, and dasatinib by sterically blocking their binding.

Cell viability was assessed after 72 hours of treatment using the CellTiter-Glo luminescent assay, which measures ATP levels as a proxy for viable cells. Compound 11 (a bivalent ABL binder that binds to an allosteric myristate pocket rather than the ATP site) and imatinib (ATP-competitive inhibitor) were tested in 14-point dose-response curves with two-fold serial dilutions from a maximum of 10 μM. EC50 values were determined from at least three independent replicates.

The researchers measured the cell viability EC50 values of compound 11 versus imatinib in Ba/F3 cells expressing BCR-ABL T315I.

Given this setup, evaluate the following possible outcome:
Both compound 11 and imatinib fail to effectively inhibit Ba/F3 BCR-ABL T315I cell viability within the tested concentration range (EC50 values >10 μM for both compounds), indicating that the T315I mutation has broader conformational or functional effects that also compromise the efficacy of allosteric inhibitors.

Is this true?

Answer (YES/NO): NO